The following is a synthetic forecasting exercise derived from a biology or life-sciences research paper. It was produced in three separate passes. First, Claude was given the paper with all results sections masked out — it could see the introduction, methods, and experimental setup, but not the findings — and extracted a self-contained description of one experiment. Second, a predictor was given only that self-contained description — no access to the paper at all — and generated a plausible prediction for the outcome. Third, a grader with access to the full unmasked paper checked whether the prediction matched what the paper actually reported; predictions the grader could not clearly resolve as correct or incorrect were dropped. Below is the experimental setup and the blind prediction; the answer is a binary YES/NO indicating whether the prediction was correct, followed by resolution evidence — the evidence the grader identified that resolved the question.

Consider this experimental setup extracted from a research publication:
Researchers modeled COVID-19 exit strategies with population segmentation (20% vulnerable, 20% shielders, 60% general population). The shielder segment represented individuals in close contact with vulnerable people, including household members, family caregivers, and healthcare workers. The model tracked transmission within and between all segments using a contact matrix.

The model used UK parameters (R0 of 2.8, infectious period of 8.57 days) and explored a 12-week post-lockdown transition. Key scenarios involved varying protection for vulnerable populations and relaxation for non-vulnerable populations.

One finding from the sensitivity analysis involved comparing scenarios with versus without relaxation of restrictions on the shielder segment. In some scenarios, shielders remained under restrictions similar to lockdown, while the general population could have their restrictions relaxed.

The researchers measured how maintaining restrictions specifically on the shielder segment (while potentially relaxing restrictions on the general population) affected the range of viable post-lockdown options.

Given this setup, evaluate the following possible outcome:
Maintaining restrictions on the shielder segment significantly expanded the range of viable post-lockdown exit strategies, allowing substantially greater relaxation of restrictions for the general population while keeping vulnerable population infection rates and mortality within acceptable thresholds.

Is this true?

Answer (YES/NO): NO